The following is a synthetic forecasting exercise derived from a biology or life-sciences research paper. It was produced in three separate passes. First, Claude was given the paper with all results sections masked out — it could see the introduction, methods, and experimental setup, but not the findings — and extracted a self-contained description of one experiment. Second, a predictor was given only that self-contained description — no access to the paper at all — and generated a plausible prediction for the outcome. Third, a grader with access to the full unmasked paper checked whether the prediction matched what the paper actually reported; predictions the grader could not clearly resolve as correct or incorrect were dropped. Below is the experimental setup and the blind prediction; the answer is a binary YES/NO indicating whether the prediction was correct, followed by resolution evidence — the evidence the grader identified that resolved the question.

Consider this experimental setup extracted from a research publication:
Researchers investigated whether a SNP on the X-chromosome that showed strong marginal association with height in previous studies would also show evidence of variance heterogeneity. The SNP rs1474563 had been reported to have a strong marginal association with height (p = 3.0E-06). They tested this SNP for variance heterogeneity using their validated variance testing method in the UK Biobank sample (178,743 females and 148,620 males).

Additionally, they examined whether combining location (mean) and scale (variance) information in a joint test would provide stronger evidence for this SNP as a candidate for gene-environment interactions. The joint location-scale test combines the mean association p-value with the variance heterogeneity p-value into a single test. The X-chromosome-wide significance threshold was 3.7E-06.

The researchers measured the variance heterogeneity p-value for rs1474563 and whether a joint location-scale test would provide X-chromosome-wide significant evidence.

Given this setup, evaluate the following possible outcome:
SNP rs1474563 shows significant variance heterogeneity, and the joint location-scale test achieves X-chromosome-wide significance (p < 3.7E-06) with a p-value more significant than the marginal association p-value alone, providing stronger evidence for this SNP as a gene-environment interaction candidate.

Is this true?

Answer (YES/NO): NO